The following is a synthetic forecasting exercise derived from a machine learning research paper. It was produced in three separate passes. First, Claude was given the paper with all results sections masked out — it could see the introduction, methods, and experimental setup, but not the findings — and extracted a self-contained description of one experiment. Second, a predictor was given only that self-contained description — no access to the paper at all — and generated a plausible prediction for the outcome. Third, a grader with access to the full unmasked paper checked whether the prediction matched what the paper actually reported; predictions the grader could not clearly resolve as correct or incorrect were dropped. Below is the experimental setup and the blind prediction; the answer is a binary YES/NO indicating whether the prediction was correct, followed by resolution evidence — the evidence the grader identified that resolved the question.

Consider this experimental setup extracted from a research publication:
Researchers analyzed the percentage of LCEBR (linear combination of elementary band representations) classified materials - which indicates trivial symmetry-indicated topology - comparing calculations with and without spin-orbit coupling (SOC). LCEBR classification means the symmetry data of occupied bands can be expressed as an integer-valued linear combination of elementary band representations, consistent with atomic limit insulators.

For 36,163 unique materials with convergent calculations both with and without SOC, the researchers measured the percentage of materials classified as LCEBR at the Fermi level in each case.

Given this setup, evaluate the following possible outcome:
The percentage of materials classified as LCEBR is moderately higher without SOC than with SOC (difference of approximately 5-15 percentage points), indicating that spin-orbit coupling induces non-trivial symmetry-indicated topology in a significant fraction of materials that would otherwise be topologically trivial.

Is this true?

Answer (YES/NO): NO